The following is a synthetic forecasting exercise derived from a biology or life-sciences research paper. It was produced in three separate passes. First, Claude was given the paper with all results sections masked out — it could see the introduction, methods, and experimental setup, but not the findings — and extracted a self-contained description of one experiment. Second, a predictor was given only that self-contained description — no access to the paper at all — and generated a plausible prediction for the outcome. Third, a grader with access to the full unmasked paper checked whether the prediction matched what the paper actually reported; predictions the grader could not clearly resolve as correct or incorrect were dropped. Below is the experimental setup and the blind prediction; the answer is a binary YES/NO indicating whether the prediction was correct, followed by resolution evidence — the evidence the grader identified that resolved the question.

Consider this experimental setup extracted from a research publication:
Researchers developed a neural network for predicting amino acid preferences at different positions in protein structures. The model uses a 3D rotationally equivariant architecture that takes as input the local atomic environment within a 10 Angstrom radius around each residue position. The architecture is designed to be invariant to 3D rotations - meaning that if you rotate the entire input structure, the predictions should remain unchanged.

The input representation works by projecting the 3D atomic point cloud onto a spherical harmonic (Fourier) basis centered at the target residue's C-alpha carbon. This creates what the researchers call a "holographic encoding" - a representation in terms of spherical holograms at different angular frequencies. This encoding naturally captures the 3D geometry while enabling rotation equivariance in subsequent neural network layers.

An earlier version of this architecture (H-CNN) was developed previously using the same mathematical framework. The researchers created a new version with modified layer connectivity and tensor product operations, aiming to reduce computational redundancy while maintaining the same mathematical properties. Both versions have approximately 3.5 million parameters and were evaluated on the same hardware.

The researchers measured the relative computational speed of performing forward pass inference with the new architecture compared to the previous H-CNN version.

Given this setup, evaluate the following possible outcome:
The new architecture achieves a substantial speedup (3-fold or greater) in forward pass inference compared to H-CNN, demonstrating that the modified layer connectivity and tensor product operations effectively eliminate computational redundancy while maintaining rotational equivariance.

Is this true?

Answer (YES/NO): NO